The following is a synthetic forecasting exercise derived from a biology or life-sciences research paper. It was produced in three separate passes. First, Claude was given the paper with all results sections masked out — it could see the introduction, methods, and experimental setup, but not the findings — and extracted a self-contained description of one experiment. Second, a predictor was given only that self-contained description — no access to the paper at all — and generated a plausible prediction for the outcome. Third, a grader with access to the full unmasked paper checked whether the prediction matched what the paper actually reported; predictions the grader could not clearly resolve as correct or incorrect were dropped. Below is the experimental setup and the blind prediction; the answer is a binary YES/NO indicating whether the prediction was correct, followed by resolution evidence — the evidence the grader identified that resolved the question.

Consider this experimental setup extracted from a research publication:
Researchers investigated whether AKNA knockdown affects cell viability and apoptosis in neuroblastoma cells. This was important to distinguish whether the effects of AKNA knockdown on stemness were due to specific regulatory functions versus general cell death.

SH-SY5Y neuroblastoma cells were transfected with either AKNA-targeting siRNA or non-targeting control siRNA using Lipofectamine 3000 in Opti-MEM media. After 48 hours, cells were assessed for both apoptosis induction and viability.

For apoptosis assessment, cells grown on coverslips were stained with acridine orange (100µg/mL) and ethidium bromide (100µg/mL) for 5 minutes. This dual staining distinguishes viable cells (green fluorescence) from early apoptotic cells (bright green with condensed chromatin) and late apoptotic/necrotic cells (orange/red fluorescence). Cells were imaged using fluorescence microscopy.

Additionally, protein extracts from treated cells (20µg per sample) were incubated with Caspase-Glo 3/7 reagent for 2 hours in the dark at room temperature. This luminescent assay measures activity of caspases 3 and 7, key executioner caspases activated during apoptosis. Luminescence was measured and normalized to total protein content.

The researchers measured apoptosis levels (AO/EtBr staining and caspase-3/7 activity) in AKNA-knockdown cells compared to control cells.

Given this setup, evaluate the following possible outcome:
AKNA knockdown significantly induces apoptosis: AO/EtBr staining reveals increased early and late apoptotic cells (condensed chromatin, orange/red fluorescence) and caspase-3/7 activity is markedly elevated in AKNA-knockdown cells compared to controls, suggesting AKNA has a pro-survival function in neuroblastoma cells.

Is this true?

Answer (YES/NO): YES